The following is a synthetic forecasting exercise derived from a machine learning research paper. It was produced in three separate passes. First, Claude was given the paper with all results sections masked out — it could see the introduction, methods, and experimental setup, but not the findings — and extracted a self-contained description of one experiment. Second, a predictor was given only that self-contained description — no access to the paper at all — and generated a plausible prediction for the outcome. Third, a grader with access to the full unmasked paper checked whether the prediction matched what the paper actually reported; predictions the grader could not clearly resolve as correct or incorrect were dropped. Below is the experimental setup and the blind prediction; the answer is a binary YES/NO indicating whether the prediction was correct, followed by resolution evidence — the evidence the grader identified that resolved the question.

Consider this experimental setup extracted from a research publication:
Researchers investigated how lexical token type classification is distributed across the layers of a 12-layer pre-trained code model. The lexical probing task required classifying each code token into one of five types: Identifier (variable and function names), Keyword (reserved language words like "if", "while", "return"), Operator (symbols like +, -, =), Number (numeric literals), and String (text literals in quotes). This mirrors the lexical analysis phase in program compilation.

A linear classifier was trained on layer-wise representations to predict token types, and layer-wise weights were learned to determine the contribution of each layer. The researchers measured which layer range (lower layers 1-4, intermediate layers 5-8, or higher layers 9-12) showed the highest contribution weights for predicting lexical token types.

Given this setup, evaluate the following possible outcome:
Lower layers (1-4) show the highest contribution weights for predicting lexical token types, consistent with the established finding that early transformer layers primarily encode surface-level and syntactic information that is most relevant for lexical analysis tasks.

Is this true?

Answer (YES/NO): YES